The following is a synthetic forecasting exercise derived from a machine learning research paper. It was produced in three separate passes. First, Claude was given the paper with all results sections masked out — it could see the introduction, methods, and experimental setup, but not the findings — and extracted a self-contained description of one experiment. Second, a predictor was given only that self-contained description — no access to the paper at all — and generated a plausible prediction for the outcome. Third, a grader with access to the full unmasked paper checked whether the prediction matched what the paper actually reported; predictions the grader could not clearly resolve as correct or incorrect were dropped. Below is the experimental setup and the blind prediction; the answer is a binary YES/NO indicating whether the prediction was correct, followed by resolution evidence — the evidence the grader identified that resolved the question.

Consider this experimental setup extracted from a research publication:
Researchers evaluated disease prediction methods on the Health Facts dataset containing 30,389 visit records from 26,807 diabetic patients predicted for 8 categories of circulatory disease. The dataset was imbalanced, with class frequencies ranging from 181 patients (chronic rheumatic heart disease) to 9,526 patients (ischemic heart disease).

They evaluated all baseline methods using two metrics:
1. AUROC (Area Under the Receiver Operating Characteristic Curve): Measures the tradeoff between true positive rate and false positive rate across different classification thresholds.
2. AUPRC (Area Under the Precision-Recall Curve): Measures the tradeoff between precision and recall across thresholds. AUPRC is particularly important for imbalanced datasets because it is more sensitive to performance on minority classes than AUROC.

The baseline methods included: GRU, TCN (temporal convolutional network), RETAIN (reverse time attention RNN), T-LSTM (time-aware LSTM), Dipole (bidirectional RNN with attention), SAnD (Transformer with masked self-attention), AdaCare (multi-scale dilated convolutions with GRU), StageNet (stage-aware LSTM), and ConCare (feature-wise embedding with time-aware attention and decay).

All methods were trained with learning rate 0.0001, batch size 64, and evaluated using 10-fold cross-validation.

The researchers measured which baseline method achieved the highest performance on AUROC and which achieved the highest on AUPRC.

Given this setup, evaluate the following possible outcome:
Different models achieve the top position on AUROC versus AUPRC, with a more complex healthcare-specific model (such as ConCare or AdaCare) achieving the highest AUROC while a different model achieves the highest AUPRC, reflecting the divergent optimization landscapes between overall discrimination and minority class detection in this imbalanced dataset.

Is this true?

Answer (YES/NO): NO